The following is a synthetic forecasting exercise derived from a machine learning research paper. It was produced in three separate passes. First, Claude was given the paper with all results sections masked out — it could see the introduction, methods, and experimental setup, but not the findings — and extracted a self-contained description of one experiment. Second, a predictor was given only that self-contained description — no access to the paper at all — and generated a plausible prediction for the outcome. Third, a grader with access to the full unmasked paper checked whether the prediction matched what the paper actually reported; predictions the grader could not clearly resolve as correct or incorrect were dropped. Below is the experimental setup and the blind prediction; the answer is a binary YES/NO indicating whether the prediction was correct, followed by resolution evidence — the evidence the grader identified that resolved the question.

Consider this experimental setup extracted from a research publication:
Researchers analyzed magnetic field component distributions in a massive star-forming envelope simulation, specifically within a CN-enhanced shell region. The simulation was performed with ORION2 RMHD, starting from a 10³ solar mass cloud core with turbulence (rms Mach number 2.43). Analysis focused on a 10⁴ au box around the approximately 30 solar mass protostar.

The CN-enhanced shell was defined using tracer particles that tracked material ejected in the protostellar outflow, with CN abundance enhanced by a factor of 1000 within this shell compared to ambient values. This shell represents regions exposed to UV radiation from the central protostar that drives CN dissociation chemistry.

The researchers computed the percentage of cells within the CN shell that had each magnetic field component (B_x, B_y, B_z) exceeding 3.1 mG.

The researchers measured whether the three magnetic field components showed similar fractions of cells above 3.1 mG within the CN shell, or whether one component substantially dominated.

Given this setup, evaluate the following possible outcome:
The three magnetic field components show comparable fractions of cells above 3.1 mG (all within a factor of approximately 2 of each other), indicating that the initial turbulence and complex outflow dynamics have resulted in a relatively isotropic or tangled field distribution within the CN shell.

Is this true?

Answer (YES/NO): YES